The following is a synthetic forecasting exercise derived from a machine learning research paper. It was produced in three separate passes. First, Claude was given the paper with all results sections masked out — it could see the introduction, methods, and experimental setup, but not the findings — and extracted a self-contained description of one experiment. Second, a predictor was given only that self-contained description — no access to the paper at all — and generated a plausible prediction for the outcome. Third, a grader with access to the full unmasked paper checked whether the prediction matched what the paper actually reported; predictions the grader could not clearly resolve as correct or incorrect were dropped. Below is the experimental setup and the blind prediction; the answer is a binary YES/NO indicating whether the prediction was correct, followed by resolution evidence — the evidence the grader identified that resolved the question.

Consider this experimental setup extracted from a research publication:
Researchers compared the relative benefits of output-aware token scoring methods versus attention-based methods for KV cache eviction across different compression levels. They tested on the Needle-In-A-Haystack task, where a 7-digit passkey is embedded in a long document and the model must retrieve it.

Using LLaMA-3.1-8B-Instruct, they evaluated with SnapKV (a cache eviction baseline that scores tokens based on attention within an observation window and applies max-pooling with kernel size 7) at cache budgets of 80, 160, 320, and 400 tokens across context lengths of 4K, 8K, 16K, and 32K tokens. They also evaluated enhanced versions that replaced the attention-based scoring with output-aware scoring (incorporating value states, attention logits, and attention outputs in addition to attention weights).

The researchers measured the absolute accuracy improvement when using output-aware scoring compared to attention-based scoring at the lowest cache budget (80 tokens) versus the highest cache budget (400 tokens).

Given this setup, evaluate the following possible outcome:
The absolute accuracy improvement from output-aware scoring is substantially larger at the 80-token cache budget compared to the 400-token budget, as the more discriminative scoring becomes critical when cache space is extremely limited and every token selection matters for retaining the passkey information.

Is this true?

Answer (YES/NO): YES